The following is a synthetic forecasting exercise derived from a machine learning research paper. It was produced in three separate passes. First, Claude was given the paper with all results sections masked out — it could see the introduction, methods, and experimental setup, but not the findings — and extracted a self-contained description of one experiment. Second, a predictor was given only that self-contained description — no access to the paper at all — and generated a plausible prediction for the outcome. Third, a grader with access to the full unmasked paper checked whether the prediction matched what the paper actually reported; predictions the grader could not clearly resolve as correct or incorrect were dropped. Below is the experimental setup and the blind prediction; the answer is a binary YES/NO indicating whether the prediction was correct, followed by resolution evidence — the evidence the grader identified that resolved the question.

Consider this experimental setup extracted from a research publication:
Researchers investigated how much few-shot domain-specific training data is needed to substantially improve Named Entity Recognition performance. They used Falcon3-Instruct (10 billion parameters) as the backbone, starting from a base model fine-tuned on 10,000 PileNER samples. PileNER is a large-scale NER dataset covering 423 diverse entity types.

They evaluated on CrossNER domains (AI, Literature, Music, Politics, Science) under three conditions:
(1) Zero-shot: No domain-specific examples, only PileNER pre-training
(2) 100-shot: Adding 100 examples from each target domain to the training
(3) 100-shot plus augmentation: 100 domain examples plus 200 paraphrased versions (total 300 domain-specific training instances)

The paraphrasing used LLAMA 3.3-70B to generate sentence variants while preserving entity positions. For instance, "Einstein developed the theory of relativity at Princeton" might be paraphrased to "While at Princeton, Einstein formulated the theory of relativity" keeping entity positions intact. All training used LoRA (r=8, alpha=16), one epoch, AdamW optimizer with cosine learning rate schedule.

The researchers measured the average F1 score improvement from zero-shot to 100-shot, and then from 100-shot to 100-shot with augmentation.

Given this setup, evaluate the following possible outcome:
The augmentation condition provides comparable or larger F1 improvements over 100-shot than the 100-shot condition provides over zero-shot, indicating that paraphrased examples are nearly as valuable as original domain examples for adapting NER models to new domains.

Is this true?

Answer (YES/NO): YES